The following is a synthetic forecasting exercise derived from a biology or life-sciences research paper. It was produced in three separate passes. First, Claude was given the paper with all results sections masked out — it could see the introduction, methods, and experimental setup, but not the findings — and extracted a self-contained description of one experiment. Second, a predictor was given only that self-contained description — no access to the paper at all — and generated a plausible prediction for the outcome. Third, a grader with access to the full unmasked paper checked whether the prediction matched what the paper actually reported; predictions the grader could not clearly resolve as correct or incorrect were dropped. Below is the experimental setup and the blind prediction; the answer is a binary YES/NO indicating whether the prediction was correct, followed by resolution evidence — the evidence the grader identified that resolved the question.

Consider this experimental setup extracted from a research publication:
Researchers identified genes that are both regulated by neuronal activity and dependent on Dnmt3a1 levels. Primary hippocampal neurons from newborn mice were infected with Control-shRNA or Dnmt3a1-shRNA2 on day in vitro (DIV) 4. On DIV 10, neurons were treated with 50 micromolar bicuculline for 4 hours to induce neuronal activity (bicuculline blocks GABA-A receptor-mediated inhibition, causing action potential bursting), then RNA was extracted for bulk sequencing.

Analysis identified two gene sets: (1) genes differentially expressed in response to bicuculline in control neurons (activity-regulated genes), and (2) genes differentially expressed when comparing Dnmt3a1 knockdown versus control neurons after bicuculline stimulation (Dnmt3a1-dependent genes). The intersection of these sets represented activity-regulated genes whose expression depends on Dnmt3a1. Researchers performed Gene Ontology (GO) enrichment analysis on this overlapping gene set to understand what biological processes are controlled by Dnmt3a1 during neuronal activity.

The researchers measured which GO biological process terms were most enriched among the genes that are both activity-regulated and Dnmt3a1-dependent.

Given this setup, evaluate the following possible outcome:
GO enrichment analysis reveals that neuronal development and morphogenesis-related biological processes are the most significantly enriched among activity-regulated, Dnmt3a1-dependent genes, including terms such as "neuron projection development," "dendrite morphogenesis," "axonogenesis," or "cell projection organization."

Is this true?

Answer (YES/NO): NO